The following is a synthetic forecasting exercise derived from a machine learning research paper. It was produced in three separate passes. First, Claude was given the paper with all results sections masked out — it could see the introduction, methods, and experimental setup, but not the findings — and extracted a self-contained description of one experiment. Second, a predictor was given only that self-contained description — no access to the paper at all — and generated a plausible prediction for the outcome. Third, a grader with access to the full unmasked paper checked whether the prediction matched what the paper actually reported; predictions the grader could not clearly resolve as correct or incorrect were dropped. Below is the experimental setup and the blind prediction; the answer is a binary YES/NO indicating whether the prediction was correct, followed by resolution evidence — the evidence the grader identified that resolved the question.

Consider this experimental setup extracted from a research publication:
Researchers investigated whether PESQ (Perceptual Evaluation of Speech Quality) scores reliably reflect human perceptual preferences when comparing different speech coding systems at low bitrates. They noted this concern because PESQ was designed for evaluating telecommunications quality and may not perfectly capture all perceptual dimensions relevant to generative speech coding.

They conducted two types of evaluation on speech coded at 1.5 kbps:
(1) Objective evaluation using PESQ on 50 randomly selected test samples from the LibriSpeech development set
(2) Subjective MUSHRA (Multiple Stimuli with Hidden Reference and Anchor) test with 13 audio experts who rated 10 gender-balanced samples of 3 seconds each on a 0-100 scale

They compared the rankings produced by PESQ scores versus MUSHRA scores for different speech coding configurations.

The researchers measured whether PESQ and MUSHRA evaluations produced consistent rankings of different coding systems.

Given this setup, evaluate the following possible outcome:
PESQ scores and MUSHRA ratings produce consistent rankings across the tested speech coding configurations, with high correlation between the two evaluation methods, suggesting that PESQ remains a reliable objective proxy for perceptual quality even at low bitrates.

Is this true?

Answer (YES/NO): NO